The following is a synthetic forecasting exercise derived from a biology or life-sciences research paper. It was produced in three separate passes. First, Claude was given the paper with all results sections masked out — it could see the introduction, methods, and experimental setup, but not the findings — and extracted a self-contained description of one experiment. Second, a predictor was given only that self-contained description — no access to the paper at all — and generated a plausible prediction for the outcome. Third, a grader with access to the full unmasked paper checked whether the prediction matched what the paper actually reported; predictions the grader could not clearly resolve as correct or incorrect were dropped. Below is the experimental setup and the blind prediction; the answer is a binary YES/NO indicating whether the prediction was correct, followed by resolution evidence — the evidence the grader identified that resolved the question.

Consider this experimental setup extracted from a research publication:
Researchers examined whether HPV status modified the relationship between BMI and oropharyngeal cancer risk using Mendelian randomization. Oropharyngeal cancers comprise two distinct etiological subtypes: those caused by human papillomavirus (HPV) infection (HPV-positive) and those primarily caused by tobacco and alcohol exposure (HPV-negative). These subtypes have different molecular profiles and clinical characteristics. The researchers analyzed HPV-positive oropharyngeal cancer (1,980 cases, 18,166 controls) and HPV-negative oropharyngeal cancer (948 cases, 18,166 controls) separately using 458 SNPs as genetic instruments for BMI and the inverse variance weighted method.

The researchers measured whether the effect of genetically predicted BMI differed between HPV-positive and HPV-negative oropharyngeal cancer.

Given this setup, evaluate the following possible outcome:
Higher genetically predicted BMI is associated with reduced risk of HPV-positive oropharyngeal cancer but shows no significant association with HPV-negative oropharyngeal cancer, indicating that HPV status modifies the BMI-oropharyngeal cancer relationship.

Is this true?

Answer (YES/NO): NO